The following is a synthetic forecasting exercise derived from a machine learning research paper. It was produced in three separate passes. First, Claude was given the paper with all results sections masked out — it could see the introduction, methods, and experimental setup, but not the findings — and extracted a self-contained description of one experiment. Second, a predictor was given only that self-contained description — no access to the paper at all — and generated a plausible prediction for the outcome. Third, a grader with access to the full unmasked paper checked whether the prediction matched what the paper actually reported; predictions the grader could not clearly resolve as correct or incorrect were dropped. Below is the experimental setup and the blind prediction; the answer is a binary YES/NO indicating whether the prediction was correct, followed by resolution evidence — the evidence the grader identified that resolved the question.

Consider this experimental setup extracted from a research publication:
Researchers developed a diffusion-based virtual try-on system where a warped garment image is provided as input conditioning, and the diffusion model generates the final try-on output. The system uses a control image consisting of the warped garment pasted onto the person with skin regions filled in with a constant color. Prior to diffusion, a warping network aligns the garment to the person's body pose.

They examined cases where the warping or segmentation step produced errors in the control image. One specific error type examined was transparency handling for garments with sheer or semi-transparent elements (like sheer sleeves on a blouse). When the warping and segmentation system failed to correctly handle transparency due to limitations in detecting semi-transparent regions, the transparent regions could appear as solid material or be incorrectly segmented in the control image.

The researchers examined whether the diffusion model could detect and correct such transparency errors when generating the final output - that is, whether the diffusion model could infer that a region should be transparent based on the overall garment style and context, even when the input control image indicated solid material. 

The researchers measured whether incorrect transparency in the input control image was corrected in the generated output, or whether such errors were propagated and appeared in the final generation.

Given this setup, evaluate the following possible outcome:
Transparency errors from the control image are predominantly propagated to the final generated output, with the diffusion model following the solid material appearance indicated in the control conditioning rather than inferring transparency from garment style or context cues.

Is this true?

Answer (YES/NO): YES